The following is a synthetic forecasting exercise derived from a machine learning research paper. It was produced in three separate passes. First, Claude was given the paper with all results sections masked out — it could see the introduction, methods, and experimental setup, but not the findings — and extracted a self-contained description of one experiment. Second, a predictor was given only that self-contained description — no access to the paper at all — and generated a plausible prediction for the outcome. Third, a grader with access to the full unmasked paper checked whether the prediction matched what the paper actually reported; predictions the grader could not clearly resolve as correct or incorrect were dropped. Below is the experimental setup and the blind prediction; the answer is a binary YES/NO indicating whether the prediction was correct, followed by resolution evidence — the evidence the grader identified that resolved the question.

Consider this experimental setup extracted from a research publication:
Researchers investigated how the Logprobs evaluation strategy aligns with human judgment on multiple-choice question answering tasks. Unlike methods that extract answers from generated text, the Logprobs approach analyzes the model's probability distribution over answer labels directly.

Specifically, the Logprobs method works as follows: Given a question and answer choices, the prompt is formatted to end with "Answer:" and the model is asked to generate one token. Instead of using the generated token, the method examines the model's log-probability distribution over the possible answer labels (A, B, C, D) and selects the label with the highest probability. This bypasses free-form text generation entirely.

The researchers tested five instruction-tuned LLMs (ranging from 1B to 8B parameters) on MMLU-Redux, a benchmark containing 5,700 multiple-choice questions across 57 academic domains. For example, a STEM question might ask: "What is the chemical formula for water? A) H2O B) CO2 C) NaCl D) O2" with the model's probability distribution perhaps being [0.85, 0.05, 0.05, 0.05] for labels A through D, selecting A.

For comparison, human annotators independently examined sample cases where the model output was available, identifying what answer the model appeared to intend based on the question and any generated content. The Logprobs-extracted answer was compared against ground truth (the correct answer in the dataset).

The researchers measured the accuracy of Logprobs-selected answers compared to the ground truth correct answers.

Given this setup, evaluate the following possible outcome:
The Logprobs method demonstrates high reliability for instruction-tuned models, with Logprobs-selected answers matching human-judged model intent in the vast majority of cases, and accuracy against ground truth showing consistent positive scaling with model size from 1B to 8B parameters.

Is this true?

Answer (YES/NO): NO